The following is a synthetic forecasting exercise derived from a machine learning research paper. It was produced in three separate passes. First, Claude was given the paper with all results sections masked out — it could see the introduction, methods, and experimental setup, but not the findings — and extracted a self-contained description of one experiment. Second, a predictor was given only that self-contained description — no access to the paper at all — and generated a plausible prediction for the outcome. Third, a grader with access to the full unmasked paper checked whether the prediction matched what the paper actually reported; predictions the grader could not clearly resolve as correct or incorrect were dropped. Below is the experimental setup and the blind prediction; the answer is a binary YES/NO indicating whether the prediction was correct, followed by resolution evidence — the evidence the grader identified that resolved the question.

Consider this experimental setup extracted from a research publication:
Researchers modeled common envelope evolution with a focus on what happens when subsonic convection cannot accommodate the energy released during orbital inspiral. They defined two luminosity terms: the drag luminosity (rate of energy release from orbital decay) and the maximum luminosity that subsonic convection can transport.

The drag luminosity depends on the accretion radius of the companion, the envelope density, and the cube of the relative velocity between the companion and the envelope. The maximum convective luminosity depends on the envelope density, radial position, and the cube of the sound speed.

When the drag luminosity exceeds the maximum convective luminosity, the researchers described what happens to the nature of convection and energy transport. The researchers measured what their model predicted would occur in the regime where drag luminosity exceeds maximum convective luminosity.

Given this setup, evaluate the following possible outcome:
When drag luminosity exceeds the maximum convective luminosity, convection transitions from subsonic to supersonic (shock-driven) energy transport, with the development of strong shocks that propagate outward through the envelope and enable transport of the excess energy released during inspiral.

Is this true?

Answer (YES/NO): NO